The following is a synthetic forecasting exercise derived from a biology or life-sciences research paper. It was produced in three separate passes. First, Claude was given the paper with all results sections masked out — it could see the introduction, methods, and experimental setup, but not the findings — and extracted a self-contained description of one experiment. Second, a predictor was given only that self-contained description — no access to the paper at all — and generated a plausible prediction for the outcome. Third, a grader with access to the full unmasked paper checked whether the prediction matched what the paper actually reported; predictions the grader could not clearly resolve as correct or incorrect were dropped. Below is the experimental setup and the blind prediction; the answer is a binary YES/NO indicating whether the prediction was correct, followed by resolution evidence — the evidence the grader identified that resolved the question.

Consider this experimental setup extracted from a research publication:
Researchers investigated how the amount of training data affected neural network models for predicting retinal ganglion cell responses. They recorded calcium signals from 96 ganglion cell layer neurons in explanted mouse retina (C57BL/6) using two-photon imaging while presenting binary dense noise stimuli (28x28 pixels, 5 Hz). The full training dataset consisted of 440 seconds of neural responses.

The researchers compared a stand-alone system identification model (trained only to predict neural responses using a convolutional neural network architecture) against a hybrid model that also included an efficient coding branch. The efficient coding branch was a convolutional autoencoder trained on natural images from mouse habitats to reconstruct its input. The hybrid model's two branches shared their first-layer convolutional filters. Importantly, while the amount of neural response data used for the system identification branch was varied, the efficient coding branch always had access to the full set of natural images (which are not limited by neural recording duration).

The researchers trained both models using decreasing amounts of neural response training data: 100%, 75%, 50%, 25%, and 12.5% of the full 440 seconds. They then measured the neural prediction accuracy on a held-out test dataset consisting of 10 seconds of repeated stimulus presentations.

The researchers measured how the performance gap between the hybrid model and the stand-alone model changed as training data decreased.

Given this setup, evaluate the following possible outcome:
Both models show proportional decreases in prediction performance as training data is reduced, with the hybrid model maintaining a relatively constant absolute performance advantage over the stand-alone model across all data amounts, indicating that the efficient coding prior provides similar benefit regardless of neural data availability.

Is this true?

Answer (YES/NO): NO